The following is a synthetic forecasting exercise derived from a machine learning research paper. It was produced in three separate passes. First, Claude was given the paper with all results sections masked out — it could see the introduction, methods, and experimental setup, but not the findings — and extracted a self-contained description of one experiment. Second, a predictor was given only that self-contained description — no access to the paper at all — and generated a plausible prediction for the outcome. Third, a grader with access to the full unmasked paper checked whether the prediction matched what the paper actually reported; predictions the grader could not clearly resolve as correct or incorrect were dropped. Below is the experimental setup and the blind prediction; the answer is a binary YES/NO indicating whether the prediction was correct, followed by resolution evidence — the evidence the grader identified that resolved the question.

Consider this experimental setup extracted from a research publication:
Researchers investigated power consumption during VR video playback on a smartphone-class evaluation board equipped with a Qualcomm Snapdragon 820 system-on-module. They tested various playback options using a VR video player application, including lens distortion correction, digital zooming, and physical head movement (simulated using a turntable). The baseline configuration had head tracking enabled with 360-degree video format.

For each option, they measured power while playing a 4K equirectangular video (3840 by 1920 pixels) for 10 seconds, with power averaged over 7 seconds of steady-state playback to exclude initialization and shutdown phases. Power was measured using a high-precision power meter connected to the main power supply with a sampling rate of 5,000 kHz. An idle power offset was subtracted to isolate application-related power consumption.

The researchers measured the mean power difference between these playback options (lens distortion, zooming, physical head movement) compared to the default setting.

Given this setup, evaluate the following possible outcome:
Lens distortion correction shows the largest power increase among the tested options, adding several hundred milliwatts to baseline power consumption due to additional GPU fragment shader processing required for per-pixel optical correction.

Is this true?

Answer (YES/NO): NO